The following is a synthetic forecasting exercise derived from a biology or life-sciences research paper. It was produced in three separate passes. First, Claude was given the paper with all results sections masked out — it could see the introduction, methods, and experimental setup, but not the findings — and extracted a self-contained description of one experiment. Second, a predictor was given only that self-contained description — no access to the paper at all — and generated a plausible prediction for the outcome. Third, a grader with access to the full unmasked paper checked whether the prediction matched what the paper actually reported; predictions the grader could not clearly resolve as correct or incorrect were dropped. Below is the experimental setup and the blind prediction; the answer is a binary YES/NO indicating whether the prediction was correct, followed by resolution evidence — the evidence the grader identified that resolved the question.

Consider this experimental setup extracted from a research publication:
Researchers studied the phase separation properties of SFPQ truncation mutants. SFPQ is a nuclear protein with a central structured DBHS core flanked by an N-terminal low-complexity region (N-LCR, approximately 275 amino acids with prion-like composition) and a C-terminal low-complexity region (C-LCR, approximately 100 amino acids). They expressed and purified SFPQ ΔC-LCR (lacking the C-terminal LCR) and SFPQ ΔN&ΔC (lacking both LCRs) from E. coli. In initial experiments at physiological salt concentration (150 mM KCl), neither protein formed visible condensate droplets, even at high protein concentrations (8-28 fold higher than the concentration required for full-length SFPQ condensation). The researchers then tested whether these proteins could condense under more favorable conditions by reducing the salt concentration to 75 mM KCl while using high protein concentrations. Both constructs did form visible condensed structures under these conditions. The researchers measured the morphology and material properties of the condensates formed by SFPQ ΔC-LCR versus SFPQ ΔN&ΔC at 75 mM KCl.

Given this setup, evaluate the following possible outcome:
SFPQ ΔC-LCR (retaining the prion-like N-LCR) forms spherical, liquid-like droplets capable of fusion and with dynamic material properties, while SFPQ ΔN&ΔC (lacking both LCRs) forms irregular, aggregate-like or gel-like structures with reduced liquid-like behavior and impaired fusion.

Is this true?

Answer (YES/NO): YES